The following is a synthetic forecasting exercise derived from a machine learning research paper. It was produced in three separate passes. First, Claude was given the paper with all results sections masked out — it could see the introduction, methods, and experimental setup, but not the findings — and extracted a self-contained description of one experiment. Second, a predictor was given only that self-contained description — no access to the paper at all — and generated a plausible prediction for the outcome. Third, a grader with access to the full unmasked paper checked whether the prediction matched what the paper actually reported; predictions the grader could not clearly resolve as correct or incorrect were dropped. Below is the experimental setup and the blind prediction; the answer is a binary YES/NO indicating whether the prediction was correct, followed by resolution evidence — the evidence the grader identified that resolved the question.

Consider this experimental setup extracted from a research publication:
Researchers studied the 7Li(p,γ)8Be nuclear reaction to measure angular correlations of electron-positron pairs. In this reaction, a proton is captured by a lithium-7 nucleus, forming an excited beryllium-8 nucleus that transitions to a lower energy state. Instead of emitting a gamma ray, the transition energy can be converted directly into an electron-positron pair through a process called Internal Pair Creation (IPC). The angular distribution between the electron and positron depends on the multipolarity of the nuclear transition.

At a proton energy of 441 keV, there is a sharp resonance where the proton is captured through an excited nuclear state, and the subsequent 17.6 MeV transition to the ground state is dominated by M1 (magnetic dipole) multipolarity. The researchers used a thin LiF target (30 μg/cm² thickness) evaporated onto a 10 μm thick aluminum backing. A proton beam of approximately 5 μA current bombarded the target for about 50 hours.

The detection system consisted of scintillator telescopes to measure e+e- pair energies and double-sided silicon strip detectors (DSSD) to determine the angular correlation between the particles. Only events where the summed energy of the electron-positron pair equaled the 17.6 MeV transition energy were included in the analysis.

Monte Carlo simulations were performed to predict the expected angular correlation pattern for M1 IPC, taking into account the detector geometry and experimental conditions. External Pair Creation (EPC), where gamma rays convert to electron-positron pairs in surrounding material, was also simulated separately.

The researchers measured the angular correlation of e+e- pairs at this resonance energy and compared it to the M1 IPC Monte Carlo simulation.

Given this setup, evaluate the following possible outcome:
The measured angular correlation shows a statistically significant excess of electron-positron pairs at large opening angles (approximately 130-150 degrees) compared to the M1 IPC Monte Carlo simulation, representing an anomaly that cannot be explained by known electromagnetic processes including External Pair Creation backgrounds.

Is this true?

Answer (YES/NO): NO